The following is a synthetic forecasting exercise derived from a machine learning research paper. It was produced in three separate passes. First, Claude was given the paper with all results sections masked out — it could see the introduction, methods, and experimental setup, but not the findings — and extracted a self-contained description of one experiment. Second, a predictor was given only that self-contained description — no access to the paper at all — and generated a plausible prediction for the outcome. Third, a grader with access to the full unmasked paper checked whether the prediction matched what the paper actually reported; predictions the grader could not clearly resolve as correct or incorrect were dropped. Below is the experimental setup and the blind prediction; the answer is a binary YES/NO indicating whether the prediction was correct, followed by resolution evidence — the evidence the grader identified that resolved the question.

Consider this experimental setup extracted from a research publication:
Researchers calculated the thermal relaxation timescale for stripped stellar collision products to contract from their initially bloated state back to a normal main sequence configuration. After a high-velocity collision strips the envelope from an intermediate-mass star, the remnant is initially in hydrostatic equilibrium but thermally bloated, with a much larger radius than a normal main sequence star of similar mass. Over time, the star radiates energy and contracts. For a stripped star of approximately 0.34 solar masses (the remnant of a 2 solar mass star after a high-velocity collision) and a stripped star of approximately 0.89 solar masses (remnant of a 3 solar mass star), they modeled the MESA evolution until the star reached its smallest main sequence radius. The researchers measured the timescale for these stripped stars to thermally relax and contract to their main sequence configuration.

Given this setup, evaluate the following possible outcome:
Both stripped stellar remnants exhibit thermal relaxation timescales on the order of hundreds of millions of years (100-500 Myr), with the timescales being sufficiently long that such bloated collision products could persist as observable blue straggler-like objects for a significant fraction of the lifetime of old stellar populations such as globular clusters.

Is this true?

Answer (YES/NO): NO